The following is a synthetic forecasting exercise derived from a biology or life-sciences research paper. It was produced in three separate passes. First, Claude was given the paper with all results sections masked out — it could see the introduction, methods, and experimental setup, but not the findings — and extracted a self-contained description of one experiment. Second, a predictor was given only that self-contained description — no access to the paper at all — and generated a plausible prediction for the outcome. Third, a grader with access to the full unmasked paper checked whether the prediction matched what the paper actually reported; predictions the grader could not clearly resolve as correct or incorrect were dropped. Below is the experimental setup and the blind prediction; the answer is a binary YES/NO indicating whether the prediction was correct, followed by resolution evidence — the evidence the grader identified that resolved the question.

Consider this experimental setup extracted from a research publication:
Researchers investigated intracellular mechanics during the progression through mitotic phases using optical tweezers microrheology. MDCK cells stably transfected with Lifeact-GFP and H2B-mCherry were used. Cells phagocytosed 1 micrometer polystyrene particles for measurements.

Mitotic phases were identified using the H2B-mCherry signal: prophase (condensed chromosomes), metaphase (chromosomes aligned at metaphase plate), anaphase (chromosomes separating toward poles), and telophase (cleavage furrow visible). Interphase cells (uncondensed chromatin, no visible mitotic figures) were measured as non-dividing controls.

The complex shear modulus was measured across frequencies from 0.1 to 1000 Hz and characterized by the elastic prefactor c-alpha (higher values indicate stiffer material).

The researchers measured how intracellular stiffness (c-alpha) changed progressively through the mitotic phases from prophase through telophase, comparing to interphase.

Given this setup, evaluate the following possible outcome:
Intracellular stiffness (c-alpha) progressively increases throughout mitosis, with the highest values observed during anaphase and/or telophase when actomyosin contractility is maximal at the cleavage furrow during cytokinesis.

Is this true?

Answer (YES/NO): NO